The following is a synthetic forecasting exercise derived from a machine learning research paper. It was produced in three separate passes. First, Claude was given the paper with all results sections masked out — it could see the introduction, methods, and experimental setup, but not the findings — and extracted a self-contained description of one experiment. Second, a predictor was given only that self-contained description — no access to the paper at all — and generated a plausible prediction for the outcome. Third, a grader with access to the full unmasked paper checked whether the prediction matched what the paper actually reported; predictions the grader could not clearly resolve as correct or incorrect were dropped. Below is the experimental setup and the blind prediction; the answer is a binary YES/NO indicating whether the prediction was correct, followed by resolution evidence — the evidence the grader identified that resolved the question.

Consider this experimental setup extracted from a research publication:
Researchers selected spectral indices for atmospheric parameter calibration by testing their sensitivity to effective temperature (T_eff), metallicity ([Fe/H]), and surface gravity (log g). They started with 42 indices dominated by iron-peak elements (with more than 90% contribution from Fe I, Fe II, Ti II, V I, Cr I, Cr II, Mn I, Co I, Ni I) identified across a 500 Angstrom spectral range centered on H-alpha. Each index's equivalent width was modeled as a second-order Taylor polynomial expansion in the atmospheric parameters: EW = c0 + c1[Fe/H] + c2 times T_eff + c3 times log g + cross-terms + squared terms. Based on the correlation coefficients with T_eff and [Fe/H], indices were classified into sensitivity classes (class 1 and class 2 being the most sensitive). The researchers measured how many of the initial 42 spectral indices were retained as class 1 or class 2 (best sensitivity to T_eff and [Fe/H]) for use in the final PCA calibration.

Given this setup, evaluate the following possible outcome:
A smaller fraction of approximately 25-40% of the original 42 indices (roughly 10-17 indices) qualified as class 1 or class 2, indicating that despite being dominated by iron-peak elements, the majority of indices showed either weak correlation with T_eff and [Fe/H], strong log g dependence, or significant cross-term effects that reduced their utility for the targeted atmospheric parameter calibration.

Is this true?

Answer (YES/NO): NO